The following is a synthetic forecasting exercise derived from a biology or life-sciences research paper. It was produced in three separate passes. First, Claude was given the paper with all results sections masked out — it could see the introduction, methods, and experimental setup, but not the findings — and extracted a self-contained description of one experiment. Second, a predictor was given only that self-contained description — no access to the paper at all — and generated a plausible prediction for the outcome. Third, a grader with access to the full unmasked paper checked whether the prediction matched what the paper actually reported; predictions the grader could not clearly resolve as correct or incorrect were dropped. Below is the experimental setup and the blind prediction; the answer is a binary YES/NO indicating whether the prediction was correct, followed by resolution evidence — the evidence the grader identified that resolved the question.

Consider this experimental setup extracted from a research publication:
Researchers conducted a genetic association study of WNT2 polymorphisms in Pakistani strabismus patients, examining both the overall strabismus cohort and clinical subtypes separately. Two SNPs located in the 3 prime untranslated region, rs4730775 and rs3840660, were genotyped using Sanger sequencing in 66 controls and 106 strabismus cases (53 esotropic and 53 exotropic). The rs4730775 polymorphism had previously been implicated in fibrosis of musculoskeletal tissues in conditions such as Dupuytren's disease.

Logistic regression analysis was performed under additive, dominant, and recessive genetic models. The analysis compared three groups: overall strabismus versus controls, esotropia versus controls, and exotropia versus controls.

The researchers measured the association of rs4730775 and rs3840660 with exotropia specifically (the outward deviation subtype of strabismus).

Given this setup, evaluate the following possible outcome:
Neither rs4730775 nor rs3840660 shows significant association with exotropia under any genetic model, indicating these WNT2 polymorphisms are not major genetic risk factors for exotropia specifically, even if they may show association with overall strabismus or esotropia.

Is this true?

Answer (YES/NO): NO